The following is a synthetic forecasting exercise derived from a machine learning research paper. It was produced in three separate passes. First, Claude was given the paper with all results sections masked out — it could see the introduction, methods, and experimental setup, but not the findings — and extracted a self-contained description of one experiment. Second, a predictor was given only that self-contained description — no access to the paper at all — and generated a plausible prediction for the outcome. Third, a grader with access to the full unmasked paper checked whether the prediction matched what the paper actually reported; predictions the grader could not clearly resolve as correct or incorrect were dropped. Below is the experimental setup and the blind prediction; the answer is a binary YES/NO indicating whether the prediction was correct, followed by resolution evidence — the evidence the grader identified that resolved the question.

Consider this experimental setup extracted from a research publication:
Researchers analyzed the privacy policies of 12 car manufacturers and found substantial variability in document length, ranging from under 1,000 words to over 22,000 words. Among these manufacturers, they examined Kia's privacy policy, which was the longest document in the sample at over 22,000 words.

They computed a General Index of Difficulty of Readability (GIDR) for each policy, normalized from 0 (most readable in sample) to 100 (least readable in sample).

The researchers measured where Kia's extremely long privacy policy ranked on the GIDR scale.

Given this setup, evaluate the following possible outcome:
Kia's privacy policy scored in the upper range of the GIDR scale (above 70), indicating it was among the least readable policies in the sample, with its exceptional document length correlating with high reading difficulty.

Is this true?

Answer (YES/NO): NO